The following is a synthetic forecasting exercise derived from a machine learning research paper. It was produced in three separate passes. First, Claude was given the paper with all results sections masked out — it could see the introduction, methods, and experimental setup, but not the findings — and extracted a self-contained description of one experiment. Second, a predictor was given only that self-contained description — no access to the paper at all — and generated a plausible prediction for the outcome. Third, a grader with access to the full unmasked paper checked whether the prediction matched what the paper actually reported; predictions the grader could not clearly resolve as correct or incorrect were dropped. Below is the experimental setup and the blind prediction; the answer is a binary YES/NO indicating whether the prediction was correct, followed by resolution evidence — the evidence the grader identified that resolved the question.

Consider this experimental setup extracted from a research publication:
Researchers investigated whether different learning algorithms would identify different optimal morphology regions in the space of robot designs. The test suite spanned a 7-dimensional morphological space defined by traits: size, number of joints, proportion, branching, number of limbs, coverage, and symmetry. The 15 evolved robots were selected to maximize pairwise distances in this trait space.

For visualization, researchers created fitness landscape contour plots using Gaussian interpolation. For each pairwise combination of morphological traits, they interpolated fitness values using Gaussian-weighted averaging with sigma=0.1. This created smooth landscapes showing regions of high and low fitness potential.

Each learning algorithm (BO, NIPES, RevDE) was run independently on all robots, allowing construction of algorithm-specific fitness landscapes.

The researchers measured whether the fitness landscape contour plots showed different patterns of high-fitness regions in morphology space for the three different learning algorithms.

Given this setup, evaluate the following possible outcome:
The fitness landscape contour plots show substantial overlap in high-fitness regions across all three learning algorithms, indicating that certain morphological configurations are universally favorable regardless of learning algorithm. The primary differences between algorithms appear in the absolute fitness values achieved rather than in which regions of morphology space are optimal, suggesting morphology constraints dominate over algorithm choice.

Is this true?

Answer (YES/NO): NO